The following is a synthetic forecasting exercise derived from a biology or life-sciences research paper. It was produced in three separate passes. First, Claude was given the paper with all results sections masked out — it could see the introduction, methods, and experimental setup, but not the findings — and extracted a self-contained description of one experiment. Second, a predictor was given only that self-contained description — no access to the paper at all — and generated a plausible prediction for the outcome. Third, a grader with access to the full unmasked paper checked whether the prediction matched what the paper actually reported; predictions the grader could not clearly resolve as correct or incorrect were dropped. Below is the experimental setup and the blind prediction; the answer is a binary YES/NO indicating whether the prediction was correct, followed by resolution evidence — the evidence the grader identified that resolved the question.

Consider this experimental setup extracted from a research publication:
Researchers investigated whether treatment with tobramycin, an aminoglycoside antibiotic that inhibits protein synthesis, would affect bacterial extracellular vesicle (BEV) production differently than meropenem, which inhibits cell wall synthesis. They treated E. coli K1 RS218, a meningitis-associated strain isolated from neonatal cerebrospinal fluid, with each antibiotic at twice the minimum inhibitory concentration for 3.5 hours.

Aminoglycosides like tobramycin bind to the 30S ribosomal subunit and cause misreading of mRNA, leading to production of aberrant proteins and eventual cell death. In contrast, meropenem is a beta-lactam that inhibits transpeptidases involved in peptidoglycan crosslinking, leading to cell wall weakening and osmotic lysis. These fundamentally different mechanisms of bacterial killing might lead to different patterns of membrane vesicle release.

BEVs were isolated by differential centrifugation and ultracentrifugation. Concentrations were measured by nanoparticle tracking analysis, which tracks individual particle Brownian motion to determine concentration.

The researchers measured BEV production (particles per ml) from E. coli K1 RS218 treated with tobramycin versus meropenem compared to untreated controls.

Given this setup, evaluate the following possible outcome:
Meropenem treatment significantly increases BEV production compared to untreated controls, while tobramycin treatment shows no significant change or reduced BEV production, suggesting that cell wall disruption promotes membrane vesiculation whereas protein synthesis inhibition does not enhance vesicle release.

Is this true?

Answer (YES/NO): YES